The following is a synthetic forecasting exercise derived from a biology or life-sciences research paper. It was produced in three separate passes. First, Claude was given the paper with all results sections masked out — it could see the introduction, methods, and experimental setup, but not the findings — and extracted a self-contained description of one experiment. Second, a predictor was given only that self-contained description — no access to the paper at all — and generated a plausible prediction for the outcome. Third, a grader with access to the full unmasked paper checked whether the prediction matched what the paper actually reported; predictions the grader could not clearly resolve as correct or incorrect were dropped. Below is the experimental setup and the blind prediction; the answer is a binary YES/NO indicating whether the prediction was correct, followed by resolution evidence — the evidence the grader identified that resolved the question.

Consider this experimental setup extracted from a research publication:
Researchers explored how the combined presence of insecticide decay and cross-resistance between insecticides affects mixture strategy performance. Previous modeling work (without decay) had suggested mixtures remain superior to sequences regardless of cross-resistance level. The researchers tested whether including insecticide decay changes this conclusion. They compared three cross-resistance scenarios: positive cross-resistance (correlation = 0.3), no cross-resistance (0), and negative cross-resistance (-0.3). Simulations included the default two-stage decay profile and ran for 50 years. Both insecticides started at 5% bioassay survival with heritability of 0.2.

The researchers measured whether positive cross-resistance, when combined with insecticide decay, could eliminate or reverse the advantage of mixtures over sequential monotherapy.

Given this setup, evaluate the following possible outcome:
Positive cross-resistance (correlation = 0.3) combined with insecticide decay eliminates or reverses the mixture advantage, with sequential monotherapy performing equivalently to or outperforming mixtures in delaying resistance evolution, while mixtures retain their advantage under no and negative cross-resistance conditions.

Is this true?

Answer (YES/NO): NO